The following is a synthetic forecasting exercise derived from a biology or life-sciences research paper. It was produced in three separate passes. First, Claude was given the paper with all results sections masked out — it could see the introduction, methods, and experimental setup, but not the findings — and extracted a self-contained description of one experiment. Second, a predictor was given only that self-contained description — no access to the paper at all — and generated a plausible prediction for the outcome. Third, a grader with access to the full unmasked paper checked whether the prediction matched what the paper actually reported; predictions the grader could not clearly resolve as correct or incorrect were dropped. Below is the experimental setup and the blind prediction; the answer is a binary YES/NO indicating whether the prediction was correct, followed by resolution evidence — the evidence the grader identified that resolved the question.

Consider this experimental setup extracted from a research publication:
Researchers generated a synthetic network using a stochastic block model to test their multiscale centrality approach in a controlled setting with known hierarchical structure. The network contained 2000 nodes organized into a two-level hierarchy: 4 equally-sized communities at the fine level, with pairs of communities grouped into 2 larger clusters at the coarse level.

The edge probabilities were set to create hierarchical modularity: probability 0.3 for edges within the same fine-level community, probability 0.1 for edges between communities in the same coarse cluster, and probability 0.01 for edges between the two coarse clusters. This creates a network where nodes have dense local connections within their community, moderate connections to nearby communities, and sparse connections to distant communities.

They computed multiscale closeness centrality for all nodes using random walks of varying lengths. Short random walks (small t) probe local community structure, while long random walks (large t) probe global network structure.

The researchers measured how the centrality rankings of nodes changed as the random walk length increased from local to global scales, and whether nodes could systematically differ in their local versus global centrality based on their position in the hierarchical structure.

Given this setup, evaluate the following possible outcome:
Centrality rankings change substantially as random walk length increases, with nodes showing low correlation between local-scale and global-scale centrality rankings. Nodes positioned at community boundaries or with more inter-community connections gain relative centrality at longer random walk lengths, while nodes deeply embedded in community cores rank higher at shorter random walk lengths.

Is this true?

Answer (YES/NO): YES